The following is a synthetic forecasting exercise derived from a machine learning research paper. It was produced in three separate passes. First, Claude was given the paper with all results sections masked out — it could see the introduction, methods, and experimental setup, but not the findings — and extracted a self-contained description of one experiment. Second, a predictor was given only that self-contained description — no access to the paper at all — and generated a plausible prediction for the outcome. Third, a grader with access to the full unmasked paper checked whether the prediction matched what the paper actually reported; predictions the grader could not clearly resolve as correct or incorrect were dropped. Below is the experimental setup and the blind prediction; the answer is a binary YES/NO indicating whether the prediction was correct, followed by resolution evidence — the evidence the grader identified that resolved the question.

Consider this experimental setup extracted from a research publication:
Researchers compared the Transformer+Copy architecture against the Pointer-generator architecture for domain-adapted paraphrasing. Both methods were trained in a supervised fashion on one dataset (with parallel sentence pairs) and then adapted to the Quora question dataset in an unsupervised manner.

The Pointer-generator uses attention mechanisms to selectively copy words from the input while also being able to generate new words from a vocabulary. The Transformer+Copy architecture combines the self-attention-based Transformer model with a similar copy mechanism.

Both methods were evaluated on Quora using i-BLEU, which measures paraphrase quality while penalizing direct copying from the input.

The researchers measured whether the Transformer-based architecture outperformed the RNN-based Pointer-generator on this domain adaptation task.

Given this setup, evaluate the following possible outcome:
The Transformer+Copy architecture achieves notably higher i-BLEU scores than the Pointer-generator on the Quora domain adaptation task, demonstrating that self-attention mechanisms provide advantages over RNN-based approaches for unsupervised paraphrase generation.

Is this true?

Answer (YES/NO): YES